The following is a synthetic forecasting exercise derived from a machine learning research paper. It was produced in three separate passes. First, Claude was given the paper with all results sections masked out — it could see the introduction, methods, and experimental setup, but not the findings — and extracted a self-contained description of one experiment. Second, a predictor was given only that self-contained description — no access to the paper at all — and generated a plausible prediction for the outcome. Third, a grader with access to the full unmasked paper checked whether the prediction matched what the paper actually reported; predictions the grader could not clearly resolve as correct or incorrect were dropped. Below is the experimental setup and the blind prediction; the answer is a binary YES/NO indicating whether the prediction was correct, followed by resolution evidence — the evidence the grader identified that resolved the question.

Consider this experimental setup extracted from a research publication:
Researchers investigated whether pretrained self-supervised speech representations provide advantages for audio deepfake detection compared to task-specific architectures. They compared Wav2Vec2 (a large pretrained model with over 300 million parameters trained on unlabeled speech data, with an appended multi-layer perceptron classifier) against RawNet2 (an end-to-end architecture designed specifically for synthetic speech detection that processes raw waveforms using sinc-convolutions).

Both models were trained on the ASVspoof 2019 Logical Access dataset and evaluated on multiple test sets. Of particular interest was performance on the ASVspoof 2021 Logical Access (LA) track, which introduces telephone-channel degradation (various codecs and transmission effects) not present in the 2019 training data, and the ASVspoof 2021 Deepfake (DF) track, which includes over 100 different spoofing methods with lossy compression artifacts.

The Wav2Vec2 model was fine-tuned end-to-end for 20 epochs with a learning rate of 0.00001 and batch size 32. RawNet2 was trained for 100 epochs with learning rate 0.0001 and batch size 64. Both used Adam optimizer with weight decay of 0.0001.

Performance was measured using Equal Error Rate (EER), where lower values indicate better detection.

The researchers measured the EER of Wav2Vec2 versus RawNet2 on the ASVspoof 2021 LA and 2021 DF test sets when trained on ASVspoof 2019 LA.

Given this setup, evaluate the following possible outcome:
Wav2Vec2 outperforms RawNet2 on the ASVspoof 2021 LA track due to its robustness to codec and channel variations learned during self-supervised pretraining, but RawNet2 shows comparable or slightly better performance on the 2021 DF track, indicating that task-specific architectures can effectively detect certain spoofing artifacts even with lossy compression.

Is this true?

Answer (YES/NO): NO